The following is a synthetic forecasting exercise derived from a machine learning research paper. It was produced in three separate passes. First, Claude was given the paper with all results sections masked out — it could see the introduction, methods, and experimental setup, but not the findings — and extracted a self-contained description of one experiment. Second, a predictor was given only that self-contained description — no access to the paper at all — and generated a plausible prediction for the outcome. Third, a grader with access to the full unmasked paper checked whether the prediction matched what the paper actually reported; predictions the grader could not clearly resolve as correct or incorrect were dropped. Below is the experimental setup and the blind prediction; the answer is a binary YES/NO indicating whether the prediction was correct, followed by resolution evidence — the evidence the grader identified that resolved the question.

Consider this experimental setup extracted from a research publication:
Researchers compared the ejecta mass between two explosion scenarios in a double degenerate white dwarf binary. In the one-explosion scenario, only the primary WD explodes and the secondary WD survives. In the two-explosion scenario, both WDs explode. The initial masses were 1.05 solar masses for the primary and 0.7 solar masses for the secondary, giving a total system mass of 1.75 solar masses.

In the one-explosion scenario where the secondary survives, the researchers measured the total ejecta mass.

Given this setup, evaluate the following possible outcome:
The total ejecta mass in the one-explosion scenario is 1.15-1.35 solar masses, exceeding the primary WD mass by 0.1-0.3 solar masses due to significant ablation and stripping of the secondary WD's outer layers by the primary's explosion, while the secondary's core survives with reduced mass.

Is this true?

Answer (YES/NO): NO